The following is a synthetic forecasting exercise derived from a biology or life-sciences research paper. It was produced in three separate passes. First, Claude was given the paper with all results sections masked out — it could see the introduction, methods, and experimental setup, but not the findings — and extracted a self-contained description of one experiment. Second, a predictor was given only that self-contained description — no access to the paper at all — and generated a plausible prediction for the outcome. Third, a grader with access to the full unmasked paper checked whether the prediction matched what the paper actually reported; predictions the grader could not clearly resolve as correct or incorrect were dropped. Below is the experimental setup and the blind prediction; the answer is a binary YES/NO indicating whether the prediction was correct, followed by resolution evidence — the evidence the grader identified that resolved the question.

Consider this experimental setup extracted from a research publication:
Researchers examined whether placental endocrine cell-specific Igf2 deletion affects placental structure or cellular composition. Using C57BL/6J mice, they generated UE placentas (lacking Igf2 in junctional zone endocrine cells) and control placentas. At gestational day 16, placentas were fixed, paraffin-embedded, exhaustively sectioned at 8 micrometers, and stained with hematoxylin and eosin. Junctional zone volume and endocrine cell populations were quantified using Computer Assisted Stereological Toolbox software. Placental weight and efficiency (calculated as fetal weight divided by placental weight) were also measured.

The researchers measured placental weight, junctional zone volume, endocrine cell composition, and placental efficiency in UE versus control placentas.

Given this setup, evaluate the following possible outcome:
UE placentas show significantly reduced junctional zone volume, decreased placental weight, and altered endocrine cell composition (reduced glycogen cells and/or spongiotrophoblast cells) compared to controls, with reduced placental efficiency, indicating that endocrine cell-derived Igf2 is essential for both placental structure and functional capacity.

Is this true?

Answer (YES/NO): NO